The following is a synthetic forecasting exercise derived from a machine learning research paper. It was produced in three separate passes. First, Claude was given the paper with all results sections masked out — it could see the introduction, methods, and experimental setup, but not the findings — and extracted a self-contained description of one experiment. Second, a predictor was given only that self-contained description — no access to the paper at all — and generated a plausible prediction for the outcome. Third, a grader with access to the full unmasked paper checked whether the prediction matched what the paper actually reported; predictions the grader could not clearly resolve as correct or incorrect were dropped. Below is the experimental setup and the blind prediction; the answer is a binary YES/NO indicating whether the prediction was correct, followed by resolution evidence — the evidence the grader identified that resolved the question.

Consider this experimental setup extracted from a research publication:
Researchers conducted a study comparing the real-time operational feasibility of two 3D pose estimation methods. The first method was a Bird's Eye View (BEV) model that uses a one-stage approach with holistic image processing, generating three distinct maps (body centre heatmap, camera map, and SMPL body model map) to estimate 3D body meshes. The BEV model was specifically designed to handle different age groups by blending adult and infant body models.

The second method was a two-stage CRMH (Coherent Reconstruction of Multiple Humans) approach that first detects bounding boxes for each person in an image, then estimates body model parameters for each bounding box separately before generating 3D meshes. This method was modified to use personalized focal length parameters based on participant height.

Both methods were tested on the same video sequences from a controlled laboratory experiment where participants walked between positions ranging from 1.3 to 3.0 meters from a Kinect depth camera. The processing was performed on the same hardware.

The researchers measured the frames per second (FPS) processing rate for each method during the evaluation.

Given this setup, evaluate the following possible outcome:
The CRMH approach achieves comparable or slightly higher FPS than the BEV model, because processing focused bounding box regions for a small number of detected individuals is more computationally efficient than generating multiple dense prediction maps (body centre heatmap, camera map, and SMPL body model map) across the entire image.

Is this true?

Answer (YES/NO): NO